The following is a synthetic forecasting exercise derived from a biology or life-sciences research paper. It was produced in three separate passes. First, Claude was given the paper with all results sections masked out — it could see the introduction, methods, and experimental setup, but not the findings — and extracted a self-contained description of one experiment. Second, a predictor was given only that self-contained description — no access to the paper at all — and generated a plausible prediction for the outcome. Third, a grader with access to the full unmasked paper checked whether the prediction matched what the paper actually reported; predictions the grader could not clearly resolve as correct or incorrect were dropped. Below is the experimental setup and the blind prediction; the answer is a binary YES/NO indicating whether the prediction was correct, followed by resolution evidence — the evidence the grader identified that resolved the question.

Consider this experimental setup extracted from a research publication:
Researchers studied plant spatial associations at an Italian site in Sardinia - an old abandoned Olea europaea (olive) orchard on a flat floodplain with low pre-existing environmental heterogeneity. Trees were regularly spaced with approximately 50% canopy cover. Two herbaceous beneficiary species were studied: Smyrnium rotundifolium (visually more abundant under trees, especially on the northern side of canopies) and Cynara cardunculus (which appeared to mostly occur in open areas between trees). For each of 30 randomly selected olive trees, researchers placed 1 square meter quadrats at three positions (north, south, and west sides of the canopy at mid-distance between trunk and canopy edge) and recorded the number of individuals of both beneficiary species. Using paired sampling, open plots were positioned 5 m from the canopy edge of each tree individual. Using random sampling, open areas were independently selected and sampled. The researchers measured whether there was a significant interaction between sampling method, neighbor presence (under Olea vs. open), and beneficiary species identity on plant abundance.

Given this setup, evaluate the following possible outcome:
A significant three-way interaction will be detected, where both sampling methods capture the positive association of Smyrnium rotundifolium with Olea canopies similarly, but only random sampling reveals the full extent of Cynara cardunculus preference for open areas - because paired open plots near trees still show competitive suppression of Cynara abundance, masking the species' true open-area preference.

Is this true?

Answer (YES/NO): NO